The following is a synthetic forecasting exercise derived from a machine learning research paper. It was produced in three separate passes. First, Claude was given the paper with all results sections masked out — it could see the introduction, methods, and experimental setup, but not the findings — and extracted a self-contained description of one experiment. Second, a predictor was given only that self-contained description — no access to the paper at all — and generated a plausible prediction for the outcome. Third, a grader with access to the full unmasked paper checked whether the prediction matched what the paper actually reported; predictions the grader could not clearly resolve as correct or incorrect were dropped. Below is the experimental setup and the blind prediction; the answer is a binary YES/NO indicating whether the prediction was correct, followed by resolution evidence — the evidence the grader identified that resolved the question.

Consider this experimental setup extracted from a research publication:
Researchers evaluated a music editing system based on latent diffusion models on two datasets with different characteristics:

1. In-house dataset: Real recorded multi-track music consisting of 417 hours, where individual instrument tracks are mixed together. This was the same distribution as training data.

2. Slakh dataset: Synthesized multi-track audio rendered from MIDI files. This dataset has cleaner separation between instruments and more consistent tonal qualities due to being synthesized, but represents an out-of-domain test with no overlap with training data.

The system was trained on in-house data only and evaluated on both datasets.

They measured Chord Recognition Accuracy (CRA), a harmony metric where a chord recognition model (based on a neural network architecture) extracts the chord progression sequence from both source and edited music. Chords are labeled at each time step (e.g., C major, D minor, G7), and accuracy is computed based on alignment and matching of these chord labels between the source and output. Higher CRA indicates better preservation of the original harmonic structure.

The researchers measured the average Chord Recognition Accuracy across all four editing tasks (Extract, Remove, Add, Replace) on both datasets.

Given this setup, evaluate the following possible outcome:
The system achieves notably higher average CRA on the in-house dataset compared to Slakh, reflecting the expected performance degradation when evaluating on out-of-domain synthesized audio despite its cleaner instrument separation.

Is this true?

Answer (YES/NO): YES